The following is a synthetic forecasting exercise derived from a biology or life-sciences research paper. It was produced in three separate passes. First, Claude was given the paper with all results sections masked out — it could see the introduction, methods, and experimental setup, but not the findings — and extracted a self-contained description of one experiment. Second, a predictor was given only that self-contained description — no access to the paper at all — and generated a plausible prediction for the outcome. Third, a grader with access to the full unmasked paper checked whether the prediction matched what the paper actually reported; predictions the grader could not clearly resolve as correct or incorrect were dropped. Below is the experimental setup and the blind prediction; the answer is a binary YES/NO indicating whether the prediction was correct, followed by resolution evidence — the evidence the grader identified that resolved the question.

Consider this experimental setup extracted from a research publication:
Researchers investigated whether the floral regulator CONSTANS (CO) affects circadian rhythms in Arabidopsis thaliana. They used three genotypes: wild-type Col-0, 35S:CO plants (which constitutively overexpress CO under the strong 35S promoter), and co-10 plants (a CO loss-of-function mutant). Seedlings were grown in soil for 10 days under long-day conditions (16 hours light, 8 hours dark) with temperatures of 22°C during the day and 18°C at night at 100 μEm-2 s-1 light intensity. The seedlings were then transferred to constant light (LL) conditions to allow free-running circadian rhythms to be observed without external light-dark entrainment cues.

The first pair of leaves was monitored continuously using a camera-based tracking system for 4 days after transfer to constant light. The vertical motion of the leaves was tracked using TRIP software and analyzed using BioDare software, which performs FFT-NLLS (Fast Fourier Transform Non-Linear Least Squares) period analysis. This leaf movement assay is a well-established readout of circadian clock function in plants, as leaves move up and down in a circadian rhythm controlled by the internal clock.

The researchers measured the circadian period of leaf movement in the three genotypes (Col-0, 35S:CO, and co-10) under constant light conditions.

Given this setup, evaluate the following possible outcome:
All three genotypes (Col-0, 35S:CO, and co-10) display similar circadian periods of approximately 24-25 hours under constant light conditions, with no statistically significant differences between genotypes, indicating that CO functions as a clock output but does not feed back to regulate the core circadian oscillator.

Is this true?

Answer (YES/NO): NO